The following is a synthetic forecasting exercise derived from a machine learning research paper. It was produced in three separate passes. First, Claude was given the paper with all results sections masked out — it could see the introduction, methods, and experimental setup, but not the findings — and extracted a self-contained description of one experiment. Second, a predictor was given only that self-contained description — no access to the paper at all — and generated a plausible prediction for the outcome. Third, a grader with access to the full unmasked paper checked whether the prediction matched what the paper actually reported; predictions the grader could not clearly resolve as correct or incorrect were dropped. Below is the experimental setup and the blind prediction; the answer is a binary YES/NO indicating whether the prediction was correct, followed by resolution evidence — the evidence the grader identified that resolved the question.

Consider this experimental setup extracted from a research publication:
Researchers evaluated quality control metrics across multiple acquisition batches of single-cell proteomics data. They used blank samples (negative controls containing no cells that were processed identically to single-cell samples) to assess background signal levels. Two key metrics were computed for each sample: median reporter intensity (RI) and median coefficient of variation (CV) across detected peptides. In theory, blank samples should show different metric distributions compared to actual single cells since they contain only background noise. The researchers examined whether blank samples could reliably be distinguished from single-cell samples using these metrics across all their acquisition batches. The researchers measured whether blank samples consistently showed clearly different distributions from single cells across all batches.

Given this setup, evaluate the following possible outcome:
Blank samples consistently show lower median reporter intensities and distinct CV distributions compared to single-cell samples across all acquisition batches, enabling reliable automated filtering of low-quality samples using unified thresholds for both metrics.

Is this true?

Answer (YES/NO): NO